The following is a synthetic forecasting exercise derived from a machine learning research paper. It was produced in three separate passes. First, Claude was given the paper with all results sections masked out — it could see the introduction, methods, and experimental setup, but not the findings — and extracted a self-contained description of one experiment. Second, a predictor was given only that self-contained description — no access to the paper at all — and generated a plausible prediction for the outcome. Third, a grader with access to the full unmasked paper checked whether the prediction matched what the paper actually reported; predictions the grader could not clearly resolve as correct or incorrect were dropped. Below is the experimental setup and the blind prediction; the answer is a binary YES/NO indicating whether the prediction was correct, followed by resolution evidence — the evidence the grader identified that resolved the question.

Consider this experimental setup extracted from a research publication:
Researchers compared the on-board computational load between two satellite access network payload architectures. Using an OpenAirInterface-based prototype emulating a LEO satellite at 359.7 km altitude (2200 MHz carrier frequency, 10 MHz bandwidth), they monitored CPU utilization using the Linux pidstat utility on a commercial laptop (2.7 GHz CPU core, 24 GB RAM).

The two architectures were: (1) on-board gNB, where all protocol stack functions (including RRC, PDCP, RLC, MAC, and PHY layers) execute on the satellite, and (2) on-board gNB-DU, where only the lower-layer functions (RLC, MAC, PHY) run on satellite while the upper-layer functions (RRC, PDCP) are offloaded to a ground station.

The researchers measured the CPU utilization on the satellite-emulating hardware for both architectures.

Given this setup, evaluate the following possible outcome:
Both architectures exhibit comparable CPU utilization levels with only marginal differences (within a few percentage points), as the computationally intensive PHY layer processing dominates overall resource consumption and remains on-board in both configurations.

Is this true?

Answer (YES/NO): NO